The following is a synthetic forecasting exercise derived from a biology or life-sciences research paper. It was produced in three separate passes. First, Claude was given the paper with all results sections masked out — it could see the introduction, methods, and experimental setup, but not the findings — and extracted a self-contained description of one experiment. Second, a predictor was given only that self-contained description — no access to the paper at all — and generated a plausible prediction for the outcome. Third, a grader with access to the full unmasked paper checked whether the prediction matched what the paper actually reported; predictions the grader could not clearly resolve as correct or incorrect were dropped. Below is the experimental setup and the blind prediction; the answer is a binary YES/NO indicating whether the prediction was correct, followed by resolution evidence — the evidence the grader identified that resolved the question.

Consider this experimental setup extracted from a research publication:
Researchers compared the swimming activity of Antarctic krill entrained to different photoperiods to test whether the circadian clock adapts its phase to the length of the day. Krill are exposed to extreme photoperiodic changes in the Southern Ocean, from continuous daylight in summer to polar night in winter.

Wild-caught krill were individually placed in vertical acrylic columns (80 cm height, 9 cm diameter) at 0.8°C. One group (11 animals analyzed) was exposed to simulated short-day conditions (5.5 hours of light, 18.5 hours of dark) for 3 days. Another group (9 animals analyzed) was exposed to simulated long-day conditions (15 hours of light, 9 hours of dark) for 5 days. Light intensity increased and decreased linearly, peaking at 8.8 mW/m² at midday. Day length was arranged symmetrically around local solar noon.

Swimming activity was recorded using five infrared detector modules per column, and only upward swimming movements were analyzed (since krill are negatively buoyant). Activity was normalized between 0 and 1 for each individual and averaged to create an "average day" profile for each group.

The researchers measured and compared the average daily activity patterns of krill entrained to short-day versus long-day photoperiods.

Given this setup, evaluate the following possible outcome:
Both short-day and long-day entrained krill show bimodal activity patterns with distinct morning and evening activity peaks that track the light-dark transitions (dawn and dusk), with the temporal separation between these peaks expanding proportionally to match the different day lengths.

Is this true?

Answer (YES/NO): NO